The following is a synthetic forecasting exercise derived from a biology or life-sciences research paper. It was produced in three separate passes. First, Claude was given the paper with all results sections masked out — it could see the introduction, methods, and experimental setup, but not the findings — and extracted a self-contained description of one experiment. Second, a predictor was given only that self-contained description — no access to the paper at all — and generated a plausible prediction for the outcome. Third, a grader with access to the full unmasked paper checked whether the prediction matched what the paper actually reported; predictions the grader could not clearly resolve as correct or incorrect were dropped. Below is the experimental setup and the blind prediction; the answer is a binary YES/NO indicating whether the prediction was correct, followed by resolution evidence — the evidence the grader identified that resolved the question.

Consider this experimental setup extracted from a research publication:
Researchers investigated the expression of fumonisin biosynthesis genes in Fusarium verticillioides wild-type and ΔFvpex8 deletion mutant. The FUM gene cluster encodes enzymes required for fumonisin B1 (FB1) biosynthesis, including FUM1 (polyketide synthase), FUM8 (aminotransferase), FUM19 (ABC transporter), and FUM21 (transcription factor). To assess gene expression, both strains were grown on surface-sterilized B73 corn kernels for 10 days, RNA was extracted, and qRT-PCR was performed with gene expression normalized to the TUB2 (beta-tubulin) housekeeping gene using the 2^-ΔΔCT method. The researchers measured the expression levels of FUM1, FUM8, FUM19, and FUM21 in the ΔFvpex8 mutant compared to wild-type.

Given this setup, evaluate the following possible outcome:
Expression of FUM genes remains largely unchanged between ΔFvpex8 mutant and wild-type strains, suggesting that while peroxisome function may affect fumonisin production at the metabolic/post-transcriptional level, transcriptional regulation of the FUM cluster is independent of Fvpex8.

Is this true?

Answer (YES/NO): NO